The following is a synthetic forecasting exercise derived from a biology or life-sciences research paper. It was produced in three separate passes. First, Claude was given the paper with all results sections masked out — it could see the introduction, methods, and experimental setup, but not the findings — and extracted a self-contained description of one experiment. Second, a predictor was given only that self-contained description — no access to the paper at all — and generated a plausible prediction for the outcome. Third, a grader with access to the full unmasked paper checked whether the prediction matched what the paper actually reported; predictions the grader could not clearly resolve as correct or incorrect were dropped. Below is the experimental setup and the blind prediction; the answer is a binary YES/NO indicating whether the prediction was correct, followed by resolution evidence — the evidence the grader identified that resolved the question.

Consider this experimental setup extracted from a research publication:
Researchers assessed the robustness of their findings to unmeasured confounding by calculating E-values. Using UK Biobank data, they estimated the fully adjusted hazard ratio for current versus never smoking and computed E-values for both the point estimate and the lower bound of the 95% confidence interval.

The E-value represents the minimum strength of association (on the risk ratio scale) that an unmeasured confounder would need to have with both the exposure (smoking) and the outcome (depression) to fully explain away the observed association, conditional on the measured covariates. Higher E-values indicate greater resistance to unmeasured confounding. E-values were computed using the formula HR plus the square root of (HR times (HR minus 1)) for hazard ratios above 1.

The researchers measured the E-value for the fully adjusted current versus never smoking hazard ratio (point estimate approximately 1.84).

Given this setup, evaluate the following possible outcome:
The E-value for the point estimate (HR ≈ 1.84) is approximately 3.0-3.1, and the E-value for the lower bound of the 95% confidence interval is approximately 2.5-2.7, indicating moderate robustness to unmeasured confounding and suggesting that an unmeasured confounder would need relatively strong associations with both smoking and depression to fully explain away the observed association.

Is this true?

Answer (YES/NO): YES